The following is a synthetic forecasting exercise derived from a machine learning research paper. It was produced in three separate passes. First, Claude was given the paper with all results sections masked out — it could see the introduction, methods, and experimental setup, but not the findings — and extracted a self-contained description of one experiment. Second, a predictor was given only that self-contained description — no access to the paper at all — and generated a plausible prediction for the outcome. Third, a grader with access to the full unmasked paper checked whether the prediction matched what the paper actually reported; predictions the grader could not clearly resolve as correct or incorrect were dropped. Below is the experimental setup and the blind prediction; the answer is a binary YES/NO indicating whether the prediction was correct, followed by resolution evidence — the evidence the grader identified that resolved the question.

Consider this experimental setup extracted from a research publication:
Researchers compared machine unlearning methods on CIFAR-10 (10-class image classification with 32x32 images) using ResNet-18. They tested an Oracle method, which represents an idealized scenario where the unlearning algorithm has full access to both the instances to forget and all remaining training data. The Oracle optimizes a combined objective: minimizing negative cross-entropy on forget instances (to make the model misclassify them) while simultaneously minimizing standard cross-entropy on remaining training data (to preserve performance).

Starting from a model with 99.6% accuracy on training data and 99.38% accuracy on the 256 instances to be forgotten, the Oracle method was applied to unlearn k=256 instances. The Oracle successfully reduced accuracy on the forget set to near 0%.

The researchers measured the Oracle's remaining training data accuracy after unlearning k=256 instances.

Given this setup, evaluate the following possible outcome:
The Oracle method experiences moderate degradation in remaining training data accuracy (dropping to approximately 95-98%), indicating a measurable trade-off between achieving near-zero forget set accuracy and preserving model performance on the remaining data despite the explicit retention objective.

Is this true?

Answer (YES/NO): NO